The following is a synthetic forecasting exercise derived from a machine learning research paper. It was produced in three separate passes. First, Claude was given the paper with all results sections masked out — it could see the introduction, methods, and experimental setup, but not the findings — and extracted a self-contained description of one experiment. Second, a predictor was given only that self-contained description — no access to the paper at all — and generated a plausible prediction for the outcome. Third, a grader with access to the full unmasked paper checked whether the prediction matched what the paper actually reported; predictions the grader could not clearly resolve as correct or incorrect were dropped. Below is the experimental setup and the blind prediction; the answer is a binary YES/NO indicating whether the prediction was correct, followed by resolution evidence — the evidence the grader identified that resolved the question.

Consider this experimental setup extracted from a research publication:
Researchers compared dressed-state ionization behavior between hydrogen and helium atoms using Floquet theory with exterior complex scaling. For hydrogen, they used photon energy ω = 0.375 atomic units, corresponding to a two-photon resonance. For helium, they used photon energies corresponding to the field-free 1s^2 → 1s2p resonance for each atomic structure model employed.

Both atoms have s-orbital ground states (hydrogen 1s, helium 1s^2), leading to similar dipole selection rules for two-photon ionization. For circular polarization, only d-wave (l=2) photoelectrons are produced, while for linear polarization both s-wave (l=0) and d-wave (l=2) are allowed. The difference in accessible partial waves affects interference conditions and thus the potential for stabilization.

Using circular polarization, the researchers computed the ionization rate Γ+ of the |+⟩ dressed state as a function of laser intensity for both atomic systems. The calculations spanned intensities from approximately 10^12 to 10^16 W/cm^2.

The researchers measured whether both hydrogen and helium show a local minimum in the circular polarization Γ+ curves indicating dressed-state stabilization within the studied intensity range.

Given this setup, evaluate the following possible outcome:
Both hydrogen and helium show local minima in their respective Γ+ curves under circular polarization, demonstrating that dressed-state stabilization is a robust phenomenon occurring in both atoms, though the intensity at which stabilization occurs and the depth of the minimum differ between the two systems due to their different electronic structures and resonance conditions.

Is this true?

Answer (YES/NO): YES